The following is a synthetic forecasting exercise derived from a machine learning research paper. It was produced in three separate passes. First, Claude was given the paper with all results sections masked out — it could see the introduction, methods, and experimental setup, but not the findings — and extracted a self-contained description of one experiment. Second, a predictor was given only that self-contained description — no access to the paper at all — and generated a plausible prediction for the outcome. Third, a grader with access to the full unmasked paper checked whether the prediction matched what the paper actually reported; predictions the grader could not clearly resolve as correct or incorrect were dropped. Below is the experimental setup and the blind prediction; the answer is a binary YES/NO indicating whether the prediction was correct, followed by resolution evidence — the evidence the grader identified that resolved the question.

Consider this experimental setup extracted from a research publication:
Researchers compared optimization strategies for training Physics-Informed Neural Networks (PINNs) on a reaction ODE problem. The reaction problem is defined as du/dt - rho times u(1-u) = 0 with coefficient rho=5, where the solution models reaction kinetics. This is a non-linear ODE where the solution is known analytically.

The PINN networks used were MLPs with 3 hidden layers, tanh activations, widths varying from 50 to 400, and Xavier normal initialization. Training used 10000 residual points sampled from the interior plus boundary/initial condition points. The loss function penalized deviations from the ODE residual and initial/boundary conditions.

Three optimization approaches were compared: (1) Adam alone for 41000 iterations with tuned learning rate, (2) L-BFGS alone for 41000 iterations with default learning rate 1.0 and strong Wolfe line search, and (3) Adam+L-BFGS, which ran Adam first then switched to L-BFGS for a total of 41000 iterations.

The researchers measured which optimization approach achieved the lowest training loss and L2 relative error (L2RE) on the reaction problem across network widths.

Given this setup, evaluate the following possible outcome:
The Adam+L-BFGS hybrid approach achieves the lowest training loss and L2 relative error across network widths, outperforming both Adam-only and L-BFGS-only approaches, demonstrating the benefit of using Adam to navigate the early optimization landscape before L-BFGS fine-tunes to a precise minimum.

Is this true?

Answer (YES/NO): YES